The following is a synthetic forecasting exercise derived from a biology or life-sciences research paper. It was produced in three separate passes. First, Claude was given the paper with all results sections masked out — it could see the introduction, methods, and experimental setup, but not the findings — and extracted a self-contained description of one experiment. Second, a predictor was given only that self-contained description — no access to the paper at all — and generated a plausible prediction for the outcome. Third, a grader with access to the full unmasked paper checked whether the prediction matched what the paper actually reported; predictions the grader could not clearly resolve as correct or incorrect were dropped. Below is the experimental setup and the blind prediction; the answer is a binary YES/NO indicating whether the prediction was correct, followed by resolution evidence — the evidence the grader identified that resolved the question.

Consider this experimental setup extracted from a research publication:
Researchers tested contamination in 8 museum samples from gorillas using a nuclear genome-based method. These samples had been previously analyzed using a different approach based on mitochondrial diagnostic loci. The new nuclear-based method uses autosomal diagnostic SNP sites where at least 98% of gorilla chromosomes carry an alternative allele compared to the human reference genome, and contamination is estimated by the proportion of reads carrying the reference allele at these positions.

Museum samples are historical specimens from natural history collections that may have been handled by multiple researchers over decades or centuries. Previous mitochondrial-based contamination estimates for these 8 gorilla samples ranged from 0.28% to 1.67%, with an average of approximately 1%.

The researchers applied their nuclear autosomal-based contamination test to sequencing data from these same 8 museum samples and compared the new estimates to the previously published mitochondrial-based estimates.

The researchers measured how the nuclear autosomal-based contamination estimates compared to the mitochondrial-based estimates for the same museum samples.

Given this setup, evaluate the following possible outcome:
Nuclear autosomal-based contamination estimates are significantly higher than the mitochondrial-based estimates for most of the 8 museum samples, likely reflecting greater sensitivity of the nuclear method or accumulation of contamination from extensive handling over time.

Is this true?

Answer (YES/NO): NO